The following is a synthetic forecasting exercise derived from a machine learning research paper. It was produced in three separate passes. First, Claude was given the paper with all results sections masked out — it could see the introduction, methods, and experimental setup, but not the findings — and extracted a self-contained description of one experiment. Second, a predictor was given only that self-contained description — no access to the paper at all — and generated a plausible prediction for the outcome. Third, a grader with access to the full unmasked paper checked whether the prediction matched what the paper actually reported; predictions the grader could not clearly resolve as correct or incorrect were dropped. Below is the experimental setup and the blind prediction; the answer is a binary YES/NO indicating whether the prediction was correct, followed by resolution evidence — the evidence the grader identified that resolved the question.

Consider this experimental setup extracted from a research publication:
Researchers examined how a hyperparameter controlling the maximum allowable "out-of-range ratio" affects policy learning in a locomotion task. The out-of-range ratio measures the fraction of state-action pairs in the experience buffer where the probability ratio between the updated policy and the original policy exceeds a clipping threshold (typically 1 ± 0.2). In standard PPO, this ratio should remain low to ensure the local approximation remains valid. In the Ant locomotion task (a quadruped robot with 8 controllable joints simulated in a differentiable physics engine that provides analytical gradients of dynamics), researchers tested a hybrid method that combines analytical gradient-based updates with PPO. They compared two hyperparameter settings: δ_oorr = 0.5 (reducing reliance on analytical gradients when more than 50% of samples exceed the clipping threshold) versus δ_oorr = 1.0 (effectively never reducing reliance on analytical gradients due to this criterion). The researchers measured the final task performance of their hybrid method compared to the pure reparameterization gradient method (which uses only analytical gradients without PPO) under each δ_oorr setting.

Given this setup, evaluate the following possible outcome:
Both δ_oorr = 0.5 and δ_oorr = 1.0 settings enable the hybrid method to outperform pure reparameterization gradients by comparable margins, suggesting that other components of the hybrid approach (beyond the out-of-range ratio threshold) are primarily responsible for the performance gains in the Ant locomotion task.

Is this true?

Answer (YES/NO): NO